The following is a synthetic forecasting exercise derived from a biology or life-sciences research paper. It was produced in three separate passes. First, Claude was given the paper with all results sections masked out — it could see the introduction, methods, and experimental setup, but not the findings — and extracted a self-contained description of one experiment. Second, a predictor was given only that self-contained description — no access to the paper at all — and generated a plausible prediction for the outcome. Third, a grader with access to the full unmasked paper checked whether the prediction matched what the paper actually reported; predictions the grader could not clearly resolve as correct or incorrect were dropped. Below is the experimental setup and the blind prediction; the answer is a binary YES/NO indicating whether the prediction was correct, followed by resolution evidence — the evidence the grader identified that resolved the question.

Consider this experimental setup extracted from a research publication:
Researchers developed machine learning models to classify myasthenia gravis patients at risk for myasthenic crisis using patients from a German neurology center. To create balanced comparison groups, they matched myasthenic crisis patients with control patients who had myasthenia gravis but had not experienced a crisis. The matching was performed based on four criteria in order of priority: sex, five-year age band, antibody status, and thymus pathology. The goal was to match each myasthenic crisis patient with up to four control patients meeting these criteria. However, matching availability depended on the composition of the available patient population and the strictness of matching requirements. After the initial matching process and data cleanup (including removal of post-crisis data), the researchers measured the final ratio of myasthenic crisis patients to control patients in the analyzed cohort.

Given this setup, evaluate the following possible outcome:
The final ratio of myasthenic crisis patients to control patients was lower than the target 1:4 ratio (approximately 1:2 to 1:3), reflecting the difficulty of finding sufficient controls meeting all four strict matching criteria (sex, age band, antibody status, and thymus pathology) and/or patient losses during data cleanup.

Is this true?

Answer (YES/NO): YES